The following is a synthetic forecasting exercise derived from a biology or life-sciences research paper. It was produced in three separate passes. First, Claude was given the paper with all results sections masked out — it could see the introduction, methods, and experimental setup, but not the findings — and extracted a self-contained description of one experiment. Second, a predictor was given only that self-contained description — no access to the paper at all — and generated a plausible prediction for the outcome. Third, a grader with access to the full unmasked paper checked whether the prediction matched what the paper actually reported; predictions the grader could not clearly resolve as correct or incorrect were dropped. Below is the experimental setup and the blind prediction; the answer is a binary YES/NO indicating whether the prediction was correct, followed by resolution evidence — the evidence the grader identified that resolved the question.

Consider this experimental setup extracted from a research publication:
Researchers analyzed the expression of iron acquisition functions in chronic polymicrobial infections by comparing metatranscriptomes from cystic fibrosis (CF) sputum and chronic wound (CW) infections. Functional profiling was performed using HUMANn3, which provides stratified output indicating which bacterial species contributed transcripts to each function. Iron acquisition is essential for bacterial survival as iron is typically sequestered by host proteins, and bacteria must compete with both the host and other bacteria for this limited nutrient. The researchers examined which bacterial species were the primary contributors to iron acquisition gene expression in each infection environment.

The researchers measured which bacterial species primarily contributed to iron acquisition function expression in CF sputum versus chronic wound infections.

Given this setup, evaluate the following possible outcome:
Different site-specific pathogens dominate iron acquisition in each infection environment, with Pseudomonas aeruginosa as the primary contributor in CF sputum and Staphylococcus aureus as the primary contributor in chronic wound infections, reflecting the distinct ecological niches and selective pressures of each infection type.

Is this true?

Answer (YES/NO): YES